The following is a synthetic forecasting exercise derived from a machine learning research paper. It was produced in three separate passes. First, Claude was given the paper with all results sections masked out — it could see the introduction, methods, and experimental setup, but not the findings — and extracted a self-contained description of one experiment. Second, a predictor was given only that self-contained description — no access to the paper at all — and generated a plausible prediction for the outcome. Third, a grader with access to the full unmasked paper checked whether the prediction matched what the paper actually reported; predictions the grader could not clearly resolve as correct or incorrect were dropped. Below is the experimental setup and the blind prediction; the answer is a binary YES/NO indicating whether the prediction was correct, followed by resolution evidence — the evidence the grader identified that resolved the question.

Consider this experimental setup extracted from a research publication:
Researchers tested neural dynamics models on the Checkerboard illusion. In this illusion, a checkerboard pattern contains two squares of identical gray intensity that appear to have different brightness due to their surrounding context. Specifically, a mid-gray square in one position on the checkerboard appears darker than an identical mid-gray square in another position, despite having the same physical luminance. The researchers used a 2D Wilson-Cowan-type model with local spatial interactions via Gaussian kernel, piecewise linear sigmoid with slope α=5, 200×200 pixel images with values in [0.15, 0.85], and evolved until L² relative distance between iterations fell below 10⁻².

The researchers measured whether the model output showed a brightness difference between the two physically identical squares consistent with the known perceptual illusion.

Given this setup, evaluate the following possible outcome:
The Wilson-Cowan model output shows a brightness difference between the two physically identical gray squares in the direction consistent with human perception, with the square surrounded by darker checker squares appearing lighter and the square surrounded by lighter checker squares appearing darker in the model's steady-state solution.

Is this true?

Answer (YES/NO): YES